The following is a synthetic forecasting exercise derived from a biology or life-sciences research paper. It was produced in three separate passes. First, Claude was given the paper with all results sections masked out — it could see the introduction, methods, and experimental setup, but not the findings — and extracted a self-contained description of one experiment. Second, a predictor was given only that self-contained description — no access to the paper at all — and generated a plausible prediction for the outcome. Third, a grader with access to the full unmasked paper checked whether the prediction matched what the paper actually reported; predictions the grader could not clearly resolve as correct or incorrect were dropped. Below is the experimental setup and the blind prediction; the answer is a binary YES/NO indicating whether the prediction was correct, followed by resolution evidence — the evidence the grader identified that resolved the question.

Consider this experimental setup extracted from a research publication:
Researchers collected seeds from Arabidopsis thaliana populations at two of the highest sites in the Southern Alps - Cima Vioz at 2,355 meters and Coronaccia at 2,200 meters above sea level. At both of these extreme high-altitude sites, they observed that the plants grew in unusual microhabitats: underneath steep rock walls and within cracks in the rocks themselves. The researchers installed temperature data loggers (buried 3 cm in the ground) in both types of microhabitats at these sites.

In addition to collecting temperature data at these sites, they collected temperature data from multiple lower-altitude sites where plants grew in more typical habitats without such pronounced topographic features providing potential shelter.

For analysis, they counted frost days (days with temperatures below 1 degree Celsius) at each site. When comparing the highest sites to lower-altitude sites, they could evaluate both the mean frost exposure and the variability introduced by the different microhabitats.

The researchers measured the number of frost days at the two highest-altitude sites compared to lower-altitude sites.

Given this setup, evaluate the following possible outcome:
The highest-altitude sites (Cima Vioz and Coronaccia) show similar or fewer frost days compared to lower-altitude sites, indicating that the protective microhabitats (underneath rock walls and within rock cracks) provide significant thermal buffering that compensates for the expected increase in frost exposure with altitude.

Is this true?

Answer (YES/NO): NO